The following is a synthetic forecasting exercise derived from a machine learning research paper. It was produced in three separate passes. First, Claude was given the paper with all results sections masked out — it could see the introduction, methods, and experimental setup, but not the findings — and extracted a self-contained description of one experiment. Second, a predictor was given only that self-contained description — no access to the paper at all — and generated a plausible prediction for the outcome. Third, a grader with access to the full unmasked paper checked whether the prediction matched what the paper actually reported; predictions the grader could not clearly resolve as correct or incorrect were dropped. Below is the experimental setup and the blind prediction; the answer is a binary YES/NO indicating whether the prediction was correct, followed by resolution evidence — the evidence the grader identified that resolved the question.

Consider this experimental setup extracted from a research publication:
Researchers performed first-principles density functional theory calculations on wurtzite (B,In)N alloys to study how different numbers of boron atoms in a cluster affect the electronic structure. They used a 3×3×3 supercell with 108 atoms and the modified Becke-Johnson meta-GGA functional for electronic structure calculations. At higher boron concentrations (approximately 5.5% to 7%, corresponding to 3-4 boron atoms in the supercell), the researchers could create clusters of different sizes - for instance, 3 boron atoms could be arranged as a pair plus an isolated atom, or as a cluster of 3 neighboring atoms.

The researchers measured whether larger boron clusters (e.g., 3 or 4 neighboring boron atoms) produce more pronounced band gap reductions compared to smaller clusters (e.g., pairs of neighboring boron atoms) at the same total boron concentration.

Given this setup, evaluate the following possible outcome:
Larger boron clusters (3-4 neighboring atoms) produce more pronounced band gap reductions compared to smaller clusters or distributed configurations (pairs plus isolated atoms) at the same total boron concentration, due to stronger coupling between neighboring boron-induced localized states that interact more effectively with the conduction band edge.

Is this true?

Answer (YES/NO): NO